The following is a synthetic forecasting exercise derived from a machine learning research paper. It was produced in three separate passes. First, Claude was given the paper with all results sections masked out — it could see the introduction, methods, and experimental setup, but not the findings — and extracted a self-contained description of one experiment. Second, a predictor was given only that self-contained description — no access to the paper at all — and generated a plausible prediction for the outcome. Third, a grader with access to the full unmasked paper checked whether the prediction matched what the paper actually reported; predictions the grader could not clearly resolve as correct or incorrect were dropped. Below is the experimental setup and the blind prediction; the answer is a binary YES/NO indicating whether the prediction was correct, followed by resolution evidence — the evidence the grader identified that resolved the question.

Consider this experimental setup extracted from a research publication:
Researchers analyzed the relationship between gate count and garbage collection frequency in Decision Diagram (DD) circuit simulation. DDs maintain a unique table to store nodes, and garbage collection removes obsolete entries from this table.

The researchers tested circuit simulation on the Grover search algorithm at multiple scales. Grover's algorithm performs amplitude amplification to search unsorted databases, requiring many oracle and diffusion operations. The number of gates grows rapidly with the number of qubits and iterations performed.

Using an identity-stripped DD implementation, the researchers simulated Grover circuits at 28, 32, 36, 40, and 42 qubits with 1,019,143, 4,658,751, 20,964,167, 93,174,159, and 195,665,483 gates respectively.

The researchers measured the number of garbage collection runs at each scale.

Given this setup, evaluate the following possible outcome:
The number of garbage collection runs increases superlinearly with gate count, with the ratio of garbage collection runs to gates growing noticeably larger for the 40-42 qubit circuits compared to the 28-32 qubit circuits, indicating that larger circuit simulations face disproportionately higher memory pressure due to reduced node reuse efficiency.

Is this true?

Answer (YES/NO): NO